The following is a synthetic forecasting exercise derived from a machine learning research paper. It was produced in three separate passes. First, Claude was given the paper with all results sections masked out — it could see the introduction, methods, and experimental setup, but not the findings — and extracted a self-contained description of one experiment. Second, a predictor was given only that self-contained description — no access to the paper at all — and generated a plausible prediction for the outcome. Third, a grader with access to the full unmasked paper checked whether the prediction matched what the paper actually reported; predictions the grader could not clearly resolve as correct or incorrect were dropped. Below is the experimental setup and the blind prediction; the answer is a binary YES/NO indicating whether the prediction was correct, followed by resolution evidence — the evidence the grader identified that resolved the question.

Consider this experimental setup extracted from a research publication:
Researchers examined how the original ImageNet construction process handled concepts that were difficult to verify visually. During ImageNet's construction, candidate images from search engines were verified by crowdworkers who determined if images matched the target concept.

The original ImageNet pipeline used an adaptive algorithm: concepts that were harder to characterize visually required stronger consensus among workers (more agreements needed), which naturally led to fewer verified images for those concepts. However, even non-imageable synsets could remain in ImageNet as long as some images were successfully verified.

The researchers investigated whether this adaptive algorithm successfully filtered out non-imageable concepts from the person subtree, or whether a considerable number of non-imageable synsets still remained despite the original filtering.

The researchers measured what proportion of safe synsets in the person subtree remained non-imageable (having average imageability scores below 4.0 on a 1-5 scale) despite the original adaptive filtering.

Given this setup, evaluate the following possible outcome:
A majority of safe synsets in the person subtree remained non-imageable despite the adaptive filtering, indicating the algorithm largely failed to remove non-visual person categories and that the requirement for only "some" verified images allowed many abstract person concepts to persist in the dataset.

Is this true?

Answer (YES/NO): YES